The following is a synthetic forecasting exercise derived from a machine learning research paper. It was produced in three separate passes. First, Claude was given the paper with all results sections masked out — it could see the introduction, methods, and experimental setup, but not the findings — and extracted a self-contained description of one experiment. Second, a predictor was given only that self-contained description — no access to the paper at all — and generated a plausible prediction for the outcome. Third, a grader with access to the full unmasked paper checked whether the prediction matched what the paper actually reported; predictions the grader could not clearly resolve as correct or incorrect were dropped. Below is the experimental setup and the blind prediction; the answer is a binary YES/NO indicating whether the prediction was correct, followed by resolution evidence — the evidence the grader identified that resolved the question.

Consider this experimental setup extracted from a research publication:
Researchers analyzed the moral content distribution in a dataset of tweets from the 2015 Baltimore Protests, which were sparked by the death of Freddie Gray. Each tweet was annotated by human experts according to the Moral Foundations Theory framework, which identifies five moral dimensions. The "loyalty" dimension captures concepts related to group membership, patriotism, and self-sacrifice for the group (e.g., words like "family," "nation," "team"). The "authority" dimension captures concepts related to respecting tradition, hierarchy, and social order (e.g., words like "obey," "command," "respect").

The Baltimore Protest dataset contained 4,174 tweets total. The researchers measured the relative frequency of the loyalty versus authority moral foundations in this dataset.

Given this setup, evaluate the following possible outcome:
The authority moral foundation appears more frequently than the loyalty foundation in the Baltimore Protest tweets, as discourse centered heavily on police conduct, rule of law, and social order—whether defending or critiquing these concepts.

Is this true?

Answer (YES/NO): NO